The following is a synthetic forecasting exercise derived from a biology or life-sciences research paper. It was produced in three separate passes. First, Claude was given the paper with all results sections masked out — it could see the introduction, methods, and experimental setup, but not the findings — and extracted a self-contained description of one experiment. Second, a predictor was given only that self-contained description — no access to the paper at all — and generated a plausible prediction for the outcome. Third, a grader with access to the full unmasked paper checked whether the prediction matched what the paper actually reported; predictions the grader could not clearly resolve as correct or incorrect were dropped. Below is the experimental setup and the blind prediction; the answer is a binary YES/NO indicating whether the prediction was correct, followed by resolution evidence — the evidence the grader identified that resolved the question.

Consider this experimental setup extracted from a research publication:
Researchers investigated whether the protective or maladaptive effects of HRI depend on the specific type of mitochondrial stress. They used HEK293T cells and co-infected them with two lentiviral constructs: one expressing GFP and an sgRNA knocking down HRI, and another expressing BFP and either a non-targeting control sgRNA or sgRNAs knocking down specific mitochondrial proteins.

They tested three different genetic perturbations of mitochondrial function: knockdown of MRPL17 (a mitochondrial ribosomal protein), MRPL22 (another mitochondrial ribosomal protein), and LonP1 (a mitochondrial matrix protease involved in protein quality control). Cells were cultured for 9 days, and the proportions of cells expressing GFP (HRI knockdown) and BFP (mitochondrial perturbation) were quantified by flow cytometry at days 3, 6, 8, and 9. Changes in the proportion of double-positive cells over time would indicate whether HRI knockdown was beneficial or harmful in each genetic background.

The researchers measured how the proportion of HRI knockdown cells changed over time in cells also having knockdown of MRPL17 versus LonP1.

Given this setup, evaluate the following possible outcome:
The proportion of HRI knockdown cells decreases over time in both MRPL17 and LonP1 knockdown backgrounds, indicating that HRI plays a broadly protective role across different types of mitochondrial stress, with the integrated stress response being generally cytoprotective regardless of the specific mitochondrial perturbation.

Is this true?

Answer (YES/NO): NO